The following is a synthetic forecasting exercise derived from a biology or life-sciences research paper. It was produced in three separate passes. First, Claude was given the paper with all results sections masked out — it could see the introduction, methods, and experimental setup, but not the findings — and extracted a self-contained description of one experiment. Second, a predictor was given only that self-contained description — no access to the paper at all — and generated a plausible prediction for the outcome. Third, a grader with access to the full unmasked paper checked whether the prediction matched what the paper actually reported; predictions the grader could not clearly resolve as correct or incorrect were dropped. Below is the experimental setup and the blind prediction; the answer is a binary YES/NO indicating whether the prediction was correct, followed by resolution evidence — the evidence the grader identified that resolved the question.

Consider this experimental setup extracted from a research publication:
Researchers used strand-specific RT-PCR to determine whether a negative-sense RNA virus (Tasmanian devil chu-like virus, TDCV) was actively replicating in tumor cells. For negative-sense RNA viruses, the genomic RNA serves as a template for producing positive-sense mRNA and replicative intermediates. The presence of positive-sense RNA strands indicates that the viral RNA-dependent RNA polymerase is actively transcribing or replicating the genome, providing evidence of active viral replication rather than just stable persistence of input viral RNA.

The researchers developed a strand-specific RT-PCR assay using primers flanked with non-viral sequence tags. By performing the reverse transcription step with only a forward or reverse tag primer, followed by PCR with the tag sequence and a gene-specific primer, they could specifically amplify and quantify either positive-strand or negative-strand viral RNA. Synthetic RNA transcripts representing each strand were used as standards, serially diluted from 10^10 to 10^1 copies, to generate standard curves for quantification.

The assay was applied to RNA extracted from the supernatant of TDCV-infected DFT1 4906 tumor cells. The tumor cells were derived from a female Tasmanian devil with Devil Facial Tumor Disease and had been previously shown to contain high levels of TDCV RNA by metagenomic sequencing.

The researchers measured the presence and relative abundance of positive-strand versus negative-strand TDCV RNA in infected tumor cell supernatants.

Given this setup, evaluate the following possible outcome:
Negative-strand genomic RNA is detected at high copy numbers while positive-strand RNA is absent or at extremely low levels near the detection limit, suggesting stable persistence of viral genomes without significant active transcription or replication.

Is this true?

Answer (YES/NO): NO